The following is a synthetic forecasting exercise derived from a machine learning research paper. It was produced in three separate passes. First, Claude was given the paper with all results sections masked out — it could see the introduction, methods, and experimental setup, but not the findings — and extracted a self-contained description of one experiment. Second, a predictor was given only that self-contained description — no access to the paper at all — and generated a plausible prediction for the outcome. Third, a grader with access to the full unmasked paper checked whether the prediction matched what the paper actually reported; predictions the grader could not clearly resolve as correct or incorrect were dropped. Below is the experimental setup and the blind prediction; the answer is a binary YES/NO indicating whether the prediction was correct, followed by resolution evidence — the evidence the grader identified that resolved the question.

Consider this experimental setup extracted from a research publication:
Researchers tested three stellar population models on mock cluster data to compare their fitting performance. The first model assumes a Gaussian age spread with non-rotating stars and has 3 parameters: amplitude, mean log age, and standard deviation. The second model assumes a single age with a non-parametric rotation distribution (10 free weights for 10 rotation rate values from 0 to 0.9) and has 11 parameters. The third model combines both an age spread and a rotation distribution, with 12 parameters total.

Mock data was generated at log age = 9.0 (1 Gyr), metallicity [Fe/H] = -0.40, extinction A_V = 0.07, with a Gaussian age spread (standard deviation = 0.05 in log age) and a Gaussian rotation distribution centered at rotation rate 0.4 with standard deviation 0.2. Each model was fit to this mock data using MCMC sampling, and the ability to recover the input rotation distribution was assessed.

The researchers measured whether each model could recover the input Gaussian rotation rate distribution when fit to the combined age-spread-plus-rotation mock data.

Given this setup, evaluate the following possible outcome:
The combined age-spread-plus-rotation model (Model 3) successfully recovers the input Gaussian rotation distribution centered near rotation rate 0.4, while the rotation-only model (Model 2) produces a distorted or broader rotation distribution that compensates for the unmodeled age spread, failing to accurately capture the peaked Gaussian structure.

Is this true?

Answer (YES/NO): YES